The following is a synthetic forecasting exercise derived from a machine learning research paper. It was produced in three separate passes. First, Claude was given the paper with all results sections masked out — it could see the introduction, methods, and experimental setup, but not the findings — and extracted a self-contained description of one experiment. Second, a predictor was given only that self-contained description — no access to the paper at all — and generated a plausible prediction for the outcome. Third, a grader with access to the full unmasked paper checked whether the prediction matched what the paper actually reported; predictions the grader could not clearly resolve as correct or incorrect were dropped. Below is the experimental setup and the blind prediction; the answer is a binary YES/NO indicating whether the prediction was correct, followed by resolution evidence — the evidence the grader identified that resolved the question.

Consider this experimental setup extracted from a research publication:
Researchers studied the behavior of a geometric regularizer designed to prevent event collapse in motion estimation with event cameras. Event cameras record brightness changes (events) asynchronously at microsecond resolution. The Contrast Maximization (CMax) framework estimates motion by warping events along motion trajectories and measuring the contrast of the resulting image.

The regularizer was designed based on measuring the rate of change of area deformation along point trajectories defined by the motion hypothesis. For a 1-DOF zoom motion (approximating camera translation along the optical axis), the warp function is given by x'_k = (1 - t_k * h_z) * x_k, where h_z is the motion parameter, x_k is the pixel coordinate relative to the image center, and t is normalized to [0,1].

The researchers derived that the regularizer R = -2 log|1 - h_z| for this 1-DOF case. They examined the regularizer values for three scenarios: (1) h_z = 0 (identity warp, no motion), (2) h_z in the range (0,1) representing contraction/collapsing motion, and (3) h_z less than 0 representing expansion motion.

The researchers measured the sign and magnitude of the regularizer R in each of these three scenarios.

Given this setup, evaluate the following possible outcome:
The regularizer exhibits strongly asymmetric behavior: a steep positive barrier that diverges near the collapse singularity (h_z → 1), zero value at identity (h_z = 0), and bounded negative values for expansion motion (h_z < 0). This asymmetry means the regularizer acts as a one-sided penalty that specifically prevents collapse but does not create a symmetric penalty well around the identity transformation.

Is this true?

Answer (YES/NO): NO